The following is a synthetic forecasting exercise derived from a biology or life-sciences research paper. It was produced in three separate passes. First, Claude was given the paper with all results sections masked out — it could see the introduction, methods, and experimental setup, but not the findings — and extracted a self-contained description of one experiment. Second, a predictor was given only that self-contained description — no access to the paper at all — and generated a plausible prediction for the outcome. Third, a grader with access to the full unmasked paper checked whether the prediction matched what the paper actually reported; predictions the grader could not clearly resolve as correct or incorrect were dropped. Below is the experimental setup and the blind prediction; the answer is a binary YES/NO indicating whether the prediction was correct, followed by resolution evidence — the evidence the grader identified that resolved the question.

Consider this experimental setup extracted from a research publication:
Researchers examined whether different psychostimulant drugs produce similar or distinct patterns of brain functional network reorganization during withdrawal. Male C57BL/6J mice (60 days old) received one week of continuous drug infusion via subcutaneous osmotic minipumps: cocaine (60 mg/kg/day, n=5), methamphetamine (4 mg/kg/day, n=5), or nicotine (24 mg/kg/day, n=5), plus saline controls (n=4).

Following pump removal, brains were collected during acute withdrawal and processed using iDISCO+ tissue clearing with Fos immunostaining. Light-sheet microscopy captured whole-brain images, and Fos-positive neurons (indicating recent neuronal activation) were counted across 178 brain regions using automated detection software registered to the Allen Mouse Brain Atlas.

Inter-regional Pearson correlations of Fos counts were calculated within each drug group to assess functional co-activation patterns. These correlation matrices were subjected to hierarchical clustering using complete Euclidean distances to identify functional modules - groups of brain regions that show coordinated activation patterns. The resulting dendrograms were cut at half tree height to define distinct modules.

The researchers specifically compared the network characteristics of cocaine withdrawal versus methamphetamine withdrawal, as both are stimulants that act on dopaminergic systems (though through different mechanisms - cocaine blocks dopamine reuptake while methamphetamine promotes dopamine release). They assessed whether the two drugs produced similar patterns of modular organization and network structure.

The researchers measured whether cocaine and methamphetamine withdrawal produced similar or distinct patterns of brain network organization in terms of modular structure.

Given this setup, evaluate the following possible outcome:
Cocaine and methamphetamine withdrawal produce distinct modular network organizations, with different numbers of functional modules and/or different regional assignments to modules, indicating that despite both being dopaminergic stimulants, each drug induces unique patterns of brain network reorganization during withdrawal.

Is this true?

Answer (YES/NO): NO